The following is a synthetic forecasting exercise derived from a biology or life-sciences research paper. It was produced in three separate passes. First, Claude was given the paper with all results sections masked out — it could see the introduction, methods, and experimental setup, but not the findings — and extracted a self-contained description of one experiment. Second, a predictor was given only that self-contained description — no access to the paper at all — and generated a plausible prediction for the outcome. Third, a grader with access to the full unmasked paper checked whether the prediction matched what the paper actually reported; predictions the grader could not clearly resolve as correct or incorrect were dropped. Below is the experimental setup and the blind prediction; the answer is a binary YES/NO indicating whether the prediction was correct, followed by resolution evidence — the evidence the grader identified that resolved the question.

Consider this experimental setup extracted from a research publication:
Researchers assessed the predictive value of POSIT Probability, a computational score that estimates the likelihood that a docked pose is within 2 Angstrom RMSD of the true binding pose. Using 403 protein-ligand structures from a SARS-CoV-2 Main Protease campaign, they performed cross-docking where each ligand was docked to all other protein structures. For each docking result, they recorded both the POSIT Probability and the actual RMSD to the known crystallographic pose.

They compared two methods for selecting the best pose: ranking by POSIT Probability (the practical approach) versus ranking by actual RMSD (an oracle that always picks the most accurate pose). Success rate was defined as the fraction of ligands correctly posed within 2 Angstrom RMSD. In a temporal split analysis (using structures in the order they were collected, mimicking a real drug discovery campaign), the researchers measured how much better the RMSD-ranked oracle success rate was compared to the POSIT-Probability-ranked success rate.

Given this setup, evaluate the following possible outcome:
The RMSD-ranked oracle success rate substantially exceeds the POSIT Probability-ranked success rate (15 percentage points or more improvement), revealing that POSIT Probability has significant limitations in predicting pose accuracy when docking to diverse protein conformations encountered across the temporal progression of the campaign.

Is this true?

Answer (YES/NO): YES